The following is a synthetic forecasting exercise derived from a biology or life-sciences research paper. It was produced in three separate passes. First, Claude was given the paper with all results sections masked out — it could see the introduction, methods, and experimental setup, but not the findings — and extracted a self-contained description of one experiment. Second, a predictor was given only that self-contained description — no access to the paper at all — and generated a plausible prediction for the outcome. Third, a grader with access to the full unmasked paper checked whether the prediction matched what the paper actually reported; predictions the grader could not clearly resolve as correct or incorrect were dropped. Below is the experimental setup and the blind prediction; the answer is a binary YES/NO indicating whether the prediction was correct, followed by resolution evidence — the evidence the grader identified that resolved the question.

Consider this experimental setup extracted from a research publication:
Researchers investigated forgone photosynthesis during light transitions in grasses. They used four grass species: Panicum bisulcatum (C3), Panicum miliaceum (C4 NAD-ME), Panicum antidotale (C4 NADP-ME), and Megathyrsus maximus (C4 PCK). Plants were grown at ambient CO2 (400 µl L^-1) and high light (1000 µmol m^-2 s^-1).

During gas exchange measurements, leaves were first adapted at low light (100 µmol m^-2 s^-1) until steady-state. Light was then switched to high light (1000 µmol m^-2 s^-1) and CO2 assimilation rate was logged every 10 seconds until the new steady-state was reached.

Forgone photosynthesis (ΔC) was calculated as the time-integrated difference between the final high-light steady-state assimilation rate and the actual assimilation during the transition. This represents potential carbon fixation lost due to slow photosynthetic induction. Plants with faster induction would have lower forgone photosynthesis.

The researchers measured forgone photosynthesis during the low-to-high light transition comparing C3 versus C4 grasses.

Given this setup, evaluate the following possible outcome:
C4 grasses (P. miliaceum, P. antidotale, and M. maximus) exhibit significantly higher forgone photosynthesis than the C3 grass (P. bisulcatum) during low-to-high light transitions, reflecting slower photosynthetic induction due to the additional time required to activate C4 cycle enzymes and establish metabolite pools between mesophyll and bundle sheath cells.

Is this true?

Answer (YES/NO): NO